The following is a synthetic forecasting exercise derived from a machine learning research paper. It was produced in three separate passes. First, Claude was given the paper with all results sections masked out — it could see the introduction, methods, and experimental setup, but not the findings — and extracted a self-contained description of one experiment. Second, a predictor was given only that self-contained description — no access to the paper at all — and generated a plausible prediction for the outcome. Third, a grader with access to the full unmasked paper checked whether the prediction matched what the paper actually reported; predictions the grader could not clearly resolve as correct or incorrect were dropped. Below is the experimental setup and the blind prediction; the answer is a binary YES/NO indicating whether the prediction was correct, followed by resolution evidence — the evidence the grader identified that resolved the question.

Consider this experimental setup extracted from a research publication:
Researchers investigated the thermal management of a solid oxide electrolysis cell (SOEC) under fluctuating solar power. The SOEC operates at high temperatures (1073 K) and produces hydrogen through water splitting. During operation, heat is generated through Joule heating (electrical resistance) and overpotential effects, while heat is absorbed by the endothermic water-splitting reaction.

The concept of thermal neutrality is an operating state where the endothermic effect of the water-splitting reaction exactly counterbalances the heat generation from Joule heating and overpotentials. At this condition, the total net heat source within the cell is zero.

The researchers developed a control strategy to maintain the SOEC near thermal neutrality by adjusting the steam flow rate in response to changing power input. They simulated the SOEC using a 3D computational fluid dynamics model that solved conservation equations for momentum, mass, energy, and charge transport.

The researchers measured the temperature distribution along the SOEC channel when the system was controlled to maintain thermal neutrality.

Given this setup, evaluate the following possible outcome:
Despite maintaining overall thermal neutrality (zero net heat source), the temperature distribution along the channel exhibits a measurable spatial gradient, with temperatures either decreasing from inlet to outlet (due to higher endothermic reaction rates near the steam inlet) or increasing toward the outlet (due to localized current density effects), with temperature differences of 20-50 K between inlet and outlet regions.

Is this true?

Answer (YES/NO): NO